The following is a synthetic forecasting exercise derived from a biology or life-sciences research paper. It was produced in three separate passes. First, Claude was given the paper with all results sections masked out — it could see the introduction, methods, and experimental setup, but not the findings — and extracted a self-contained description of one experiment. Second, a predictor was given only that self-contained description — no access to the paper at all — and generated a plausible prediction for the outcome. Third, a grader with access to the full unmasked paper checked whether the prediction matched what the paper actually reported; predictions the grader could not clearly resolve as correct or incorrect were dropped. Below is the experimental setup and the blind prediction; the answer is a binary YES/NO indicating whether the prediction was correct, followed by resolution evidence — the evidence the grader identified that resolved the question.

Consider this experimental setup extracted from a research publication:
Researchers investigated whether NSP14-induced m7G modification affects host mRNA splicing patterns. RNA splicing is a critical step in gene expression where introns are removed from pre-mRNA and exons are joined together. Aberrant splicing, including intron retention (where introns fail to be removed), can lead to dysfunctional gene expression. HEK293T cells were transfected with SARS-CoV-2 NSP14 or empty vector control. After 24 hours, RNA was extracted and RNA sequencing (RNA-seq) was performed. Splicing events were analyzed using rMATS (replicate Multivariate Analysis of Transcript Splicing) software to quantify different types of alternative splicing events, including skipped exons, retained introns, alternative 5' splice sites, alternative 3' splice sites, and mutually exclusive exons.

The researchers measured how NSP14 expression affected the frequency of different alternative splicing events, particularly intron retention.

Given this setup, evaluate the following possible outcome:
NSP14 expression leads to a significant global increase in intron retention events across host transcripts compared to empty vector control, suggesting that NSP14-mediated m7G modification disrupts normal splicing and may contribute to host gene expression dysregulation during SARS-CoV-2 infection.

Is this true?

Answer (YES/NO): YES